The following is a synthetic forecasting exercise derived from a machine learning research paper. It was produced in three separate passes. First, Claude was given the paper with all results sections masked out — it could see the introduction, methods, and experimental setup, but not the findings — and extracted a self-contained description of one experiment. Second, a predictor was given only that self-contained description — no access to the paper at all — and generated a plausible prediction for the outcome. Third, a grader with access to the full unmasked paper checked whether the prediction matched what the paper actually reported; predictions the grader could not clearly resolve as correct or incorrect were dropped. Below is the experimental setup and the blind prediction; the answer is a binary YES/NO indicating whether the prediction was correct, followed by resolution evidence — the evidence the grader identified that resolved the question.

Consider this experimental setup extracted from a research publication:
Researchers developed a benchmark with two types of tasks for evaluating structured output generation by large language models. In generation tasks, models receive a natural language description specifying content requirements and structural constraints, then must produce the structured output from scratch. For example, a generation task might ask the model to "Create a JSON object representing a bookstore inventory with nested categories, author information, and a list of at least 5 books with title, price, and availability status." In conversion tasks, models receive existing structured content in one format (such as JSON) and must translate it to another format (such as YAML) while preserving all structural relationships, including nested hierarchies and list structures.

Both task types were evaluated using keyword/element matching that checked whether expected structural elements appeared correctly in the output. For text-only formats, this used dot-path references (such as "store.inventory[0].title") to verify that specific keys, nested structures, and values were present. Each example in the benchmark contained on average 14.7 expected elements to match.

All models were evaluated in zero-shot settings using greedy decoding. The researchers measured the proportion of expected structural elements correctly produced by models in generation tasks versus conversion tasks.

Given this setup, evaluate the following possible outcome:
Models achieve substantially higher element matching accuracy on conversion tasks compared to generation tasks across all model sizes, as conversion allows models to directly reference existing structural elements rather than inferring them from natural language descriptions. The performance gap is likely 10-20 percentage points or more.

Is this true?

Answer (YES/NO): NO